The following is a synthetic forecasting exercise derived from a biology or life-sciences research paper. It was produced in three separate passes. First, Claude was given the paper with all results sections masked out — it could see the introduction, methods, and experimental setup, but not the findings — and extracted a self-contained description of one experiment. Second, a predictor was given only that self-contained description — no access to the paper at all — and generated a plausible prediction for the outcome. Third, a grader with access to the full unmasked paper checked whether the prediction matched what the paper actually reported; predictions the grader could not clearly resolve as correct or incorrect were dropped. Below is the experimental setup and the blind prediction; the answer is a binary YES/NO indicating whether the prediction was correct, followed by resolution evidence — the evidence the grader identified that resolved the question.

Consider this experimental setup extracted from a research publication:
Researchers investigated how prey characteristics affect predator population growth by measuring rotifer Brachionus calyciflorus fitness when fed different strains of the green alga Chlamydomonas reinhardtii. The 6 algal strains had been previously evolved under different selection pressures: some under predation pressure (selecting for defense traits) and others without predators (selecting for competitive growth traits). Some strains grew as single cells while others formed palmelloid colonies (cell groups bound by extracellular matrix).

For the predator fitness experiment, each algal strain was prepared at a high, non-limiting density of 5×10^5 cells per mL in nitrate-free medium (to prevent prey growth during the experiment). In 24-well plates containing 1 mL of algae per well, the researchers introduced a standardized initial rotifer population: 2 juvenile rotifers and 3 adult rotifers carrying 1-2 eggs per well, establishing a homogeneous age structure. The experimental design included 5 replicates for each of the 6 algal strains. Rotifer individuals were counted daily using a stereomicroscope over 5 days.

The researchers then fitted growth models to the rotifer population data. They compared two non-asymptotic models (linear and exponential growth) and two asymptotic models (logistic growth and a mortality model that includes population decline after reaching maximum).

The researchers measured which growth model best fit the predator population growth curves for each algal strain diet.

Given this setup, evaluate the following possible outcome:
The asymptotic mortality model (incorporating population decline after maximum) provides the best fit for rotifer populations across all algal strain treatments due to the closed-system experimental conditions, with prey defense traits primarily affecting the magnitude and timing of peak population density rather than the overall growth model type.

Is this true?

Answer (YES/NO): NO